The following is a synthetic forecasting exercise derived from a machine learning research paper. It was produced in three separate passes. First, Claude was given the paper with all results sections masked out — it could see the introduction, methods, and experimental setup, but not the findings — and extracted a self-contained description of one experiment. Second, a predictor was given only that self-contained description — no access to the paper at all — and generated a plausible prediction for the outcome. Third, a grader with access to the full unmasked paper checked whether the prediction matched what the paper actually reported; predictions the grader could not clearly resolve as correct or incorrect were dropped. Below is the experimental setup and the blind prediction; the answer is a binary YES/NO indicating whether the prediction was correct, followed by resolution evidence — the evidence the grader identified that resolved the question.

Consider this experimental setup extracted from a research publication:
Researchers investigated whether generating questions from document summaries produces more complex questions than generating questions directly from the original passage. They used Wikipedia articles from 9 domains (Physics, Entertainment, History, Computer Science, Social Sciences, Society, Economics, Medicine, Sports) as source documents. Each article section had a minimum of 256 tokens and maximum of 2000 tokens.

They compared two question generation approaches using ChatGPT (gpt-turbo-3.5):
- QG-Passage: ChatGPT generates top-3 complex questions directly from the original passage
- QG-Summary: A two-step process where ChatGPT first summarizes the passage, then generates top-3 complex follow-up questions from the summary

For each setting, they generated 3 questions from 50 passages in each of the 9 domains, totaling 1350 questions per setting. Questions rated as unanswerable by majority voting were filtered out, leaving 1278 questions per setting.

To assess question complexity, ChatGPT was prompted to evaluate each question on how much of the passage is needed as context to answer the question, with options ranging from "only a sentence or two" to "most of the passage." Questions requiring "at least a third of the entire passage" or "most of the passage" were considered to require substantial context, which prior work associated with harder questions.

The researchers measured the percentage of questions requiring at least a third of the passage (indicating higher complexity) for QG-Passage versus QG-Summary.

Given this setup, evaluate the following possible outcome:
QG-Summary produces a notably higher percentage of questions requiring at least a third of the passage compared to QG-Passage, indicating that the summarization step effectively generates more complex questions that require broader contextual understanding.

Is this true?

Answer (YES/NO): YES